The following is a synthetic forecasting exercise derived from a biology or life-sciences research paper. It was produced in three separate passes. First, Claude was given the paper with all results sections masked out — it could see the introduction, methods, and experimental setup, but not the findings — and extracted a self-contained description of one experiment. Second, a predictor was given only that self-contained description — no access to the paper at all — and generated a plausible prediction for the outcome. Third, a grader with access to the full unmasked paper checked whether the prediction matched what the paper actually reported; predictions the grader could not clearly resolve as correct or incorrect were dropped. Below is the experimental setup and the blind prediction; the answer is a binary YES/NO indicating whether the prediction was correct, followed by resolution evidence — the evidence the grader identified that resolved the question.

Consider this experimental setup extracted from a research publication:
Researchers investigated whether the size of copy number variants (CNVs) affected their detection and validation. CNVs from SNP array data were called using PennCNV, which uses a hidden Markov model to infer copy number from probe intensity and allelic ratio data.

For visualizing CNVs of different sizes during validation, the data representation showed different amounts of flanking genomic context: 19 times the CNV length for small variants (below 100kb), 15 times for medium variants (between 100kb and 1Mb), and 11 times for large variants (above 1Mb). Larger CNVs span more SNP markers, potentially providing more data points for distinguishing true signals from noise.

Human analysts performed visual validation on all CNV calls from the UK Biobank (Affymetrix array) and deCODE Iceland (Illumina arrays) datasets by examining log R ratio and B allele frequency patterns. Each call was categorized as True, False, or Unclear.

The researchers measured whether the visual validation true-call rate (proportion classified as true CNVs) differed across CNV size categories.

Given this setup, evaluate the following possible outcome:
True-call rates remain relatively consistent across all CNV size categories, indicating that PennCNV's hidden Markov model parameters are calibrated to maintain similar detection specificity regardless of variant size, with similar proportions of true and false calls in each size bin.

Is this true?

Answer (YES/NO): NO